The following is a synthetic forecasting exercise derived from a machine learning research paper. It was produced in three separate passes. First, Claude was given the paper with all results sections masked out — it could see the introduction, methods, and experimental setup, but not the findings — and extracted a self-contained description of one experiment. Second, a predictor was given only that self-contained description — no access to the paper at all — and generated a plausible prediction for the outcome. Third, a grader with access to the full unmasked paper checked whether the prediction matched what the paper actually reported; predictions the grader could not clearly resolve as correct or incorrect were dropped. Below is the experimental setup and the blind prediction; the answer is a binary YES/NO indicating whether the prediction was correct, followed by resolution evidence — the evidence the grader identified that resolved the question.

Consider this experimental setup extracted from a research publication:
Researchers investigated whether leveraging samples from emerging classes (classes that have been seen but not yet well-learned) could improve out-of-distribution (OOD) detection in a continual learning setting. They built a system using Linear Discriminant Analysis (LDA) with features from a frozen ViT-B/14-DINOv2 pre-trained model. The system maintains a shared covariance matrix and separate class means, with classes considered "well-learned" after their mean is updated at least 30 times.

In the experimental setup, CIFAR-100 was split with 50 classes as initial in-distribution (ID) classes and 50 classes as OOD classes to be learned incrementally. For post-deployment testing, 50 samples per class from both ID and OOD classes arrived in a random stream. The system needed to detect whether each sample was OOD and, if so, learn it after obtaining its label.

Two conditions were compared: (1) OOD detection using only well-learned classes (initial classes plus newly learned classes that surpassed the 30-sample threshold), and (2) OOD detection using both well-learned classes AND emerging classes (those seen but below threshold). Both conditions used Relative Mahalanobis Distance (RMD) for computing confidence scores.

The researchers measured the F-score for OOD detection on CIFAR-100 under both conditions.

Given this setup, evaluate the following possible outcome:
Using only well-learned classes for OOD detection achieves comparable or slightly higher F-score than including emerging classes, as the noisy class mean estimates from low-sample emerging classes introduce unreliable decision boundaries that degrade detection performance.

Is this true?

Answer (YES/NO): NO